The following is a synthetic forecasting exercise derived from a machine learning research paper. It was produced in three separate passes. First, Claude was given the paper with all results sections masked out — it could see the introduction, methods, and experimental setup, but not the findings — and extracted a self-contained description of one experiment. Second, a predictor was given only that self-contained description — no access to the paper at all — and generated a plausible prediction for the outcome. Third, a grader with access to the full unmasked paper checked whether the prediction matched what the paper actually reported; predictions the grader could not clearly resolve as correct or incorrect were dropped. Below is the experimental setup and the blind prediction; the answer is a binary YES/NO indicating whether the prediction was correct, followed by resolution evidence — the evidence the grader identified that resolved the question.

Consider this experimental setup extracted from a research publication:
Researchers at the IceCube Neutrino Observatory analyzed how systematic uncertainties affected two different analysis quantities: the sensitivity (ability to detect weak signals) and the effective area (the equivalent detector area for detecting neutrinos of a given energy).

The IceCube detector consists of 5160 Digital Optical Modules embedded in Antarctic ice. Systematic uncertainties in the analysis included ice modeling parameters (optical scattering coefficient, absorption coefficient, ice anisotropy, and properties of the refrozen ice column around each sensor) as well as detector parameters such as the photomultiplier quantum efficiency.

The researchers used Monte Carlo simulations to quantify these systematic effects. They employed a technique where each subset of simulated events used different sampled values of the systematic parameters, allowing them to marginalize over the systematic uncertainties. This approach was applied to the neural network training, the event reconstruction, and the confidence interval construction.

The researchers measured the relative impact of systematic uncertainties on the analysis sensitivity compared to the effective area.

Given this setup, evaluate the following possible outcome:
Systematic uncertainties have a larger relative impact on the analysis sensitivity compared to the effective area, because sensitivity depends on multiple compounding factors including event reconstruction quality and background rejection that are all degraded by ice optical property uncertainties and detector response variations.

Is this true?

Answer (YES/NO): YES